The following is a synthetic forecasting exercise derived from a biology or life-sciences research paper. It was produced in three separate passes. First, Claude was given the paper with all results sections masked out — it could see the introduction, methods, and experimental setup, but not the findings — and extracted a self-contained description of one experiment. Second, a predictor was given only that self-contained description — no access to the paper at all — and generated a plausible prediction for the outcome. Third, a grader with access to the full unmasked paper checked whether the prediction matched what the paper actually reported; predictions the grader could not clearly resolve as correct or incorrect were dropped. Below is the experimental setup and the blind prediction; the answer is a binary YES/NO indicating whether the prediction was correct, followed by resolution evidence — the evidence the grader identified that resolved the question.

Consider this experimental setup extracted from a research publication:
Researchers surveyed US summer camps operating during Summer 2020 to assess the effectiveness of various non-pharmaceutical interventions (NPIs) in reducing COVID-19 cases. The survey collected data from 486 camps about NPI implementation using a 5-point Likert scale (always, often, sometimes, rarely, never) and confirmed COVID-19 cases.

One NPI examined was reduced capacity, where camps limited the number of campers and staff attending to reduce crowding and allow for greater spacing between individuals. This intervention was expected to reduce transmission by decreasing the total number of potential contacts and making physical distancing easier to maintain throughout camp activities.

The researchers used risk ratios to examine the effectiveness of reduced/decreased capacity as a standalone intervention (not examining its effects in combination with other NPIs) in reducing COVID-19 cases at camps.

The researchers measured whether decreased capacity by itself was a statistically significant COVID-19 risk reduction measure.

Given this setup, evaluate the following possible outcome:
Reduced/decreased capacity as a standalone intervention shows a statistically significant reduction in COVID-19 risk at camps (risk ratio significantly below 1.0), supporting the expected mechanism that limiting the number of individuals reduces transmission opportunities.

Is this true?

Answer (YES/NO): NO